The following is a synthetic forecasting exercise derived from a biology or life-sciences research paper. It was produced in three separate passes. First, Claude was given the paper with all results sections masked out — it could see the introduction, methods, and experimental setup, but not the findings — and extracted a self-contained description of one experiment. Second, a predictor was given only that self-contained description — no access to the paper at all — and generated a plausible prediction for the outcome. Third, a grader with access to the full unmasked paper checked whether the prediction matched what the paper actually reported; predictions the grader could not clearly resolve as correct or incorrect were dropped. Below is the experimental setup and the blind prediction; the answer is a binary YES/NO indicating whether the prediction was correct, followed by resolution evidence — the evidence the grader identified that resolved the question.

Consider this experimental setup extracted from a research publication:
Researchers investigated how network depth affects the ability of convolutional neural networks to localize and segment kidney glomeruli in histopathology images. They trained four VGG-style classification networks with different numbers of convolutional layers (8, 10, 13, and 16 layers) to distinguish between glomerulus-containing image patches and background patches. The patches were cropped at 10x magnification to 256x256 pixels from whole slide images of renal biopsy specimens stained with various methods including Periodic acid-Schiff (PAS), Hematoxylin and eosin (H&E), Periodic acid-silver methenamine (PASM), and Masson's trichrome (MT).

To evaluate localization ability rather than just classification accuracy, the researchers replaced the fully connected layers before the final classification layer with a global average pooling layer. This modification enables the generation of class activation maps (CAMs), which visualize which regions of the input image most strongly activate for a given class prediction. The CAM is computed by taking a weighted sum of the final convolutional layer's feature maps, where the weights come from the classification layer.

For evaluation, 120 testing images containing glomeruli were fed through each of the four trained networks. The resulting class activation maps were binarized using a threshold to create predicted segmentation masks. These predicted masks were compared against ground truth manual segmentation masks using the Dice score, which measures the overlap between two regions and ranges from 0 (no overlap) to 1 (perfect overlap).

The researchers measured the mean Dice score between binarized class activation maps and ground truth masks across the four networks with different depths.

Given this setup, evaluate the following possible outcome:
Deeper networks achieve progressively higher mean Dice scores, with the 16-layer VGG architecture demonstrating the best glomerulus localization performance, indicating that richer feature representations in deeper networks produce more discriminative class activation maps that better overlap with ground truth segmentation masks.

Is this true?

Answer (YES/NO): NO